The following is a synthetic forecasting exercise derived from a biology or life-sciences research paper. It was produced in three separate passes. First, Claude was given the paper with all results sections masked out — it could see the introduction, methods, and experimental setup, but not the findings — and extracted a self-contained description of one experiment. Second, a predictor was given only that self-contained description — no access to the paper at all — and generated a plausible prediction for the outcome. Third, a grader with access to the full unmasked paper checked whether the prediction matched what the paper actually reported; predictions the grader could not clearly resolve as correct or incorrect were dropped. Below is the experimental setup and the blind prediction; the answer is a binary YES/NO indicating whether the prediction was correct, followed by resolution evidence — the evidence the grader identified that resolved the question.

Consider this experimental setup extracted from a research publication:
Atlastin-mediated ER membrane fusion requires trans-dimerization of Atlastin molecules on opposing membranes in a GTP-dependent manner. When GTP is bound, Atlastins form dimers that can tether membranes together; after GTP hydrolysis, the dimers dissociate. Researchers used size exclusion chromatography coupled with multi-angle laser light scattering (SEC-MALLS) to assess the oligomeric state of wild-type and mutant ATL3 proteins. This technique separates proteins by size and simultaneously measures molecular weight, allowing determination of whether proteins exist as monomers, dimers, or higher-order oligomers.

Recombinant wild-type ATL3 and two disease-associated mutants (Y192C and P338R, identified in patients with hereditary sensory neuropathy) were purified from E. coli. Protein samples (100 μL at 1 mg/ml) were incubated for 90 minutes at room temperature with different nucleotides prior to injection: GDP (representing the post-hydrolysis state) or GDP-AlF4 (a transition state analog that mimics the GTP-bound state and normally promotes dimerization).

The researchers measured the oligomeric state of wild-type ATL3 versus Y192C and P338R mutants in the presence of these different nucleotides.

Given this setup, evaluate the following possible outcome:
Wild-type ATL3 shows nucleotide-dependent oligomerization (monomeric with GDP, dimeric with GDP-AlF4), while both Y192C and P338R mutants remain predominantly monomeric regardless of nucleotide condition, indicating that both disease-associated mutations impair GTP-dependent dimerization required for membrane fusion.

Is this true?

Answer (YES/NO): NO